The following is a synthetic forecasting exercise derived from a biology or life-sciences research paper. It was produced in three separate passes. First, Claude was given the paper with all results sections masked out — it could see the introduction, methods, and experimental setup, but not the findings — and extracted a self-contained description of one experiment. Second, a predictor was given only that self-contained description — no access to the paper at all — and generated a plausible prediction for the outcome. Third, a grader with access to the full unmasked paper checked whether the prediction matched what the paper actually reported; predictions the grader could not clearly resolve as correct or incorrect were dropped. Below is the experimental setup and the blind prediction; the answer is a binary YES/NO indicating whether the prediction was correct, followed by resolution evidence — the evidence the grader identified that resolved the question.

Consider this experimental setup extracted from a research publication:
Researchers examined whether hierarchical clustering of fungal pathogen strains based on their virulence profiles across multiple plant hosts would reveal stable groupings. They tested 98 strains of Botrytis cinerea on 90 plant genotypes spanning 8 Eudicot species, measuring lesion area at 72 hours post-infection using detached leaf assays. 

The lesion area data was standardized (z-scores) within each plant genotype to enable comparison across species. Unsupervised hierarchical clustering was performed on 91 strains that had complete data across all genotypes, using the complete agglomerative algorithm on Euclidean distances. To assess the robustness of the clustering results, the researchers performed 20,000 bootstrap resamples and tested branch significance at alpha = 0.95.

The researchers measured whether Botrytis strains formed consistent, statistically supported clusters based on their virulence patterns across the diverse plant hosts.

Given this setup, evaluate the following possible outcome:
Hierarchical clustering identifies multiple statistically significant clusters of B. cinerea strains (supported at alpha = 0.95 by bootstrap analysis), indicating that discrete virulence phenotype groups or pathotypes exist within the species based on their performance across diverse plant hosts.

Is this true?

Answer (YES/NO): NO